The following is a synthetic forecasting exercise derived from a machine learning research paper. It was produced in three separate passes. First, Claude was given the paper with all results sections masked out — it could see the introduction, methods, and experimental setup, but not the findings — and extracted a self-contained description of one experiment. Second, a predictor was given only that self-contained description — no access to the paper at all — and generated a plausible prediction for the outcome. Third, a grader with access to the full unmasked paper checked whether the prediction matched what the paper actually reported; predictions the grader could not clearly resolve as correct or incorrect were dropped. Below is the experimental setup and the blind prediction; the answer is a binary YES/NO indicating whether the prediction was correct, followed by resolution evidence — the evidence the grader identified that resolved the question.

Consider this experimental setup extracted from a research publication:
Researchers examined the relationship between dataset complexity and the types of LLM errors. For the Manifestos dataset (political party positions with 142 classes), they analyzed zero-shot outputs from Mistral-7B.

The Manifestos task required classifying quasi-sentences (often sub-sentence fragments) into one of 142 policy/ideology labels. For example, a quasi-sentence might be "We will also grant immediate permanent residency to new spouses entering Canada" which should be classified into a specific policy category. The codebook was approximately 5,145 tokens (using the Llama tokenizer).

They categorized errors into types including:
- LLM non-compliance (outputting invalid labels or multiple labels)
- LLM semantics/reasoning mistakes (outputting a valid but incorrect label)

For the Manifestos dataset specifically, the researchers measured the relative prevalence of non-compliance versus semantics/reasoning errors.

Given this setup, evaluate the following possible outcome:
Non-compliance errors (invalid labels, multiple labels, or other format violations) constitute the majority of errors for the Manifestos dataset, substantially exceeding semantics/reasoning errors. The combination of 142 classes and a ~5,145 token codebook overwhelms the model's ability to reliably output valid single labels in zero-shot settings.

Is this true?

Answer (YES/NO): YES